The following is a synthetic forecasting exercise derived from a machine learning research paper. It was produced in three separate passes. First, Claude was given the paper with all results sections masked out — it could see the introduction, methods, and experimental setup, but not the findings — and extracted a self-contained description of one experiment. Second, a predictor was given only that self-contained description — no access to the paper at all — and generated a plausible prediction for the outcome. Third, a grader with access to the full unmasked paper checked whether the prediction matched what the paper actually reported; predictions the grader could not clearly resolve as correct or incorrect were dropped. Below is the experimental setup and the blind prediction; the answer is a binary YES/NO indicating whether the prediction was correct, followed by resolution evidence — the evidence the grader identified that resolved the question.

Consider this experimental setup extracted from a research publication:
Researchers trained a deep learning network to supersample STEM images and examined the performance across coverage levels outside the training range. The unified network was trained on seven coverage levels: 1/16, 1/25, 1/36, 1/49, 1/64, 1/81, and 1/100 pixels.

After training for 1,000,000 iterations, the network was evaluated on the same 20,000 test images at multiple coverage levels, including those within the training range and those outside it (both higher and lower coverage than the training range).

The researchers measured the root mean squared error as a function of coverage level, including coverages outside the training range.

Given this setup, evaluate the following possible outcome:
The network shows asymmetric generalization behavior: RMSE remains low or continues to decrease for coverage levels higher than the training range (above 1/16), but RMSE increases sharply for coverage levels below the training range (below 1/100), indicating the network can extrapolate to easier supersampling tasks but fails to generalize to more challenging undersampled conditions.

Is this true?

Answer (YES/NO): NO